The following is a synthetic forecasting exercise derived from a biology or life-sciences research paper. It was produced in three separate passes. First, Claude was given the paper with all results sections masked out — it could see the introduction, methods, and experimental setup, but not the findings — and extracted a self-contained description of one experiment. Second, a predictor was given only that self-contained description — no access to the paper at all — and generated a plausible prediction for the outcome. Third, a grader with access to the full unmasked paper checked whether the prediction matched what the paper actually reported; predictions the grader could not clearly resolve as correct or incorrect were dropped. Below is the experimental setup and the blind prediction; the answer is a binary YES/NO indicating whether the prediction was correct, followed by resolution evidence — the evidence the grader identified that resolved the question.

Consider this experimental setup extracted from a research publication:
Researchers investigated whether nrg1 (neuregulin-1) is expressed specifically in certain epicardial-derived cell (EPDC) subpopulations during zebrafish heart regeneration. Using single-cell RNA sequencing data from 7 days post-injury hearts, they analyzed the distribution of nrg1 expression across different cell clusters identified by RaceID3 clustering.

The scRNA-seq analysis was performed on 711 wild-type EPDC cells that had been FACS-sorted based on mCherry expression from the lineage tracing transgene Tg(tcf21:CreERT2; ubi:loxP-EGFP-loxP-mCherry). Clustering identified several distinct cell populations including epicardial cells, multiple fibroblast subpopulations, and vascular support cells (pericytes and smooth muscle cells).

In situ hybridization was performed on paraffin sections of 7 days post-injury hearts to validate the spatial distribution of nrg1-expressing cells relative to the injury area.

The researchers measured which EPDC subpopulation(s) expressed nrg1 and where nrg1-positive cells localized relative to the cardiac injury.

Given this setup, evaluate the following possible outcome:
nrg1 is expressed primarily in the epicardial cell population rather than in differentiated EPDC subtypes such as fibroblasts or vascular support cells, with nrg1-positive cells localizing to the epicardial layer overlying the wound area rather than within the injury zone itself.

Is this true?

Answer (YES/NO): NO